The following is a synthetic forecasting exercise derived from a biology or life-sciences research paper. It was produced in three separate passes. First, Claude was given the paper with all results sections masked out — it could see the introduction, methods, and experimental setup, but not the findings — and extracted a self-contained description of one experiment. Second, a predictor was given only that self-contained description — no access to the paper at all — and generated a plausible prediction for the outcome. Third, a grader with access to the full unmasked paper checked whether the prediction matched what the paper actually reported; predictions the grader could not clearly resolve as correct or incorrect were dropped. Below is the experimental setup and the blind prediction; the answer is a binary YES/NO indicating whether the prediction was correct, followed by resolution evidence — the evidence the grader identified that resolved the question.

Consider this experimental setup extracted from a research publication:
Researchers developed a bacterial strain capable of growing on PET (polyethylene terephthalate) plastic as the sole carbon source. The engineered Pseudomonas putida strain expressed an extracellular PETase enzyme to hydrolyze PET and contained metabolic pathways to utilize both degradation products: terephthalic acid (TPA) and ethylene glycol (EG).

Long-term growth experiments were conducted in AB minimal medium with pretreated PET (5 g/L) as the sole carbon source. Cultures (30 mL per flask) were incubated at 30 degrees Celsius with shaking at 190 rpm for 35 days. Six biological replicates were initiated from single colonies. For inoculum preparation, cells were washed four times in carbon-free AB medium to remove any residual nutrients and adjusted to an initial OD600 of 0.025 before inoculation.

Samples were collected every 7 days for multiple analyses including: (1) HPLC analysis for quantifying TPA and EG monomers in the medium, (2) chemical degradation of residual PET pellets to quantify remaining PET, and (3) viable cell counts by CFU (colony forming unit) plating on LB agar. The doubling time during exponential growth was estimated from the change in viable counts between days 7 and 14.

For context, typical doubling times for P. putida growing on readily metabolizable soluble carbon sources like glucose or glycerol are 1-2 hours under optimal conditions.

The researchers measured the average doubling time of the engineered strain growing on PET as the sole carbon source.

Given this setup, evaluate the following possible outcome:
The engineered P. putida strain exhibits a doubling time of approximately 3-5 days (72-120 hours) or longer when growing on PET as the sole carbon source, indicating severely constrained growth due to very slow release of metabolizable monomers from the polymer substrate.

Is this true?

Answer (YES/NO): YES